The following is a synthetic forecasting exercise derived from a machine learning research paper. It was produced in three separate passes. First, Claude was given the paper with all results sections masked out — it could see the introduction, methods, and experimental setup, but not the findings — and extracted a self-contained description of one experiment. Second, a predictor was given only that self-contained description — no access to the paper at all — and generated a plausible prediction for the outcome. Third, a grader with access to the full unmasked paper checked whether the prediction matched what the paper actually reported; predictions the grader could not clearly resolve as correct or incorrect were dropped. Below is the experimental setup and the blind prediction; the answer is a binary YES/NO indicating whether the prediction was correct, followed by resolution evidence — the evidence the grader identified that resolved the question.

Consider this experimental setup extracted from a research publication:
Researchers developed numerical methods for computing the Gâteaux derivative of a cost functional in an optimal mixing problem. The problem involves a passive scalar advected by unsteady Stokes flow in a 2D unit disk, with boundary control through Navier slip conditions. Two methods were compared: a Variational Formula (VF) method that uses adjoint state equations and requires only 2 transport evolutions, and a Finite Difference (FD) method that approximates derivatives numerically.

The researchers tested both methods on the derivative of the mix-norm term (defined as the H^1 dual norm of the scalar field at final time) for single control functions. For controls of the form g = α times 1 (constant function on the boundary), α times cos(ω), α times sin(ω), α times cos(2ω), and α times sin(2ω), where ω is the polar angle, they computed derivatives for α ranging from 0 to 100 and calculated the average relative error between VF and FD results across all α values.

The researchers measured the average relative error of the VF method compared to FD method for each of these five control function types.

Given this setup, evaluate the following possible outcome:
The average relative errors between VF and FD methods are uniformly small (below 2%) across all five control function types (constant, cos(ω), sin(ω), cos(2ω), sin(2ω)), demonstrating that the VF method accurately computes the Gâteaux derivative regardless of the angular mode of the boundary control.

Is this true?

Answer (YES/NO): NO